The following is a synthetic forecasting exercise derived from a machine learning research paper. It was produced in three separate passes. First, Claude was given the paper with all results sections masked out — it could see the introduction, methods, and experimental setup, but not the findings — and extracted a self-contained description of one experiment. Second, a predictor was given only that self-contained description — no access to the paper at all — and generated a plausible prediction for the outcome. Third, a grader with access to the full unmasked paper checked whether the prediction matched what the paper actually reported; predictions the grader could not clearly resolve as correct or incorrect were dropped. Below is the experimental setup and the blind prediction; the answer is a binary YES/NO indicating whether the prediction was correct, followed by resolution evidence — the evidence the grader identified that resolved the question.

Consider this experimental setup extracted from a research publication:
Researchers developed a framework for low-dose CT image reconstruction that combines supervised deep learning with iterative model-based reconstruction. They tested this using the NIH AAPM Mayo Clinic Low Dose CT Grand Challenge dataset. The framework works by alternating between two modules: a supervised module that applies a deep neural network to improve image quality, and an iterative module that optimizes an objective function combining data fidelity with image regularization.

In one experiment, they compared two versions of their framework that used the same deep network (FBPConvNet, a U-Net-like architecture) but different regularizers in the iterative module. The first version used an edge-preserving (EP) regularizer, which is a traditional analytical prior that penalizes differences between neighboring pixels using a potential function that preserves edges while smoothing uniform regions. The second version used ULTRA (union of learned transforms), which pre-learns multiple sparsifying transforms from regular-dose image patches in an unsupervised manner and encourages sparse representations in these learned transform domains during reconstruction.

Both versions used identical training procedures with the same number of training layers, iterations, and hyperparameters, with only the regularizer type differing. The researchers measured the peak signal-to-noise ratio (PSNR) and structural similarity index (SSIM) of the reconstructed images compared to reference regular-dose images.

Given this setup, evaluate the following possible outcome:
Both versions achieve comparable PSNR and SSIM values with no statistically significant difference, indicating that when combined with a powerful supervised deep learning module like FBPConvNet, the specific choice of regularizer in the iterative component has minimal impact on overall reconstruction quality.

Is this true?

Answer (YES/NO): NO